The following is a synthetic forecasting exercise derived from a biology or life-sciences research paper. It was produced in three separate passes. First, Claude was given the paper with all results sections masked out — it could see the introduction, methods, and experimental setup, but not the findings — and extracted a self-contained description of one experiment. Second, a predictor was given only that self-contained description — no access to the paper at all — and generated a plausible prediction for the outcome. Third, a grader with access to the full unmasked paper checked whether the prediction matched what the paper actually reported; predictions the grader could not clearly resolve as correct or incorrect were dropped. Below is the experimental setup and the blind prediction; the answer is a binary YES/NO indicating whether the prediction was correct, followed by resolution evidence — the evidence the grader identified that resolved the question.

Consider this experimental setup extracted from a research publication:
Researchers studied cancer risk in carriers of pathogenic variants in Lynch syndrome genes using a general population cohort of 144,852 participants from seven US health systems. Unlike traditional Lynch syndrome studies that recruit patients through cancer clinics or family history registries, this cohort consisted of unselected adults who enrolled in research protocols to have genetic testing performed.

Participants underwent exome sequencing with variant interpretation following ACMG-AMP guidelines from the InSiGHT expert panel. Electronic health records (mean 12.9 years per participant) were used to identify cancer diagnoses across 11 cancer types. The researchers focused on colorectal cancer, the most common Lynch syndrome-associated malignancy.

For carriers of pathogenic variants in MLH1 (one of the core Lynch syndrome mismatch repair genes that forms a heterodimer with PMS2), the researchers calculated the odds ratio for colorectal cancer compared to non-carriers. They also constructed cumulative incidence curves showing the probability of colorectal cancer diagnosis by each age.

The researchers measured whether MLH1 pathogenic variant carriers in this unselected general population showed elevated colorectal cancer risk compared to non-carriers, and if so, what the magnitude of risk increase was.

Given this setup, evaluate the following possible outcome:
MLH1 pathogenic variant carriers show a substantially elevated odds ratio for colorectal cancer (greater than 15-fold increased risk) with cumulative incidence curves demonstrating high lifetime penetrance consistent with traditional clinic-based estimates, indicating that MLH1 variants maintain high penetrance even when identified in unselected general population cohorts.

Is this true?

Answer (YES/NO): YES